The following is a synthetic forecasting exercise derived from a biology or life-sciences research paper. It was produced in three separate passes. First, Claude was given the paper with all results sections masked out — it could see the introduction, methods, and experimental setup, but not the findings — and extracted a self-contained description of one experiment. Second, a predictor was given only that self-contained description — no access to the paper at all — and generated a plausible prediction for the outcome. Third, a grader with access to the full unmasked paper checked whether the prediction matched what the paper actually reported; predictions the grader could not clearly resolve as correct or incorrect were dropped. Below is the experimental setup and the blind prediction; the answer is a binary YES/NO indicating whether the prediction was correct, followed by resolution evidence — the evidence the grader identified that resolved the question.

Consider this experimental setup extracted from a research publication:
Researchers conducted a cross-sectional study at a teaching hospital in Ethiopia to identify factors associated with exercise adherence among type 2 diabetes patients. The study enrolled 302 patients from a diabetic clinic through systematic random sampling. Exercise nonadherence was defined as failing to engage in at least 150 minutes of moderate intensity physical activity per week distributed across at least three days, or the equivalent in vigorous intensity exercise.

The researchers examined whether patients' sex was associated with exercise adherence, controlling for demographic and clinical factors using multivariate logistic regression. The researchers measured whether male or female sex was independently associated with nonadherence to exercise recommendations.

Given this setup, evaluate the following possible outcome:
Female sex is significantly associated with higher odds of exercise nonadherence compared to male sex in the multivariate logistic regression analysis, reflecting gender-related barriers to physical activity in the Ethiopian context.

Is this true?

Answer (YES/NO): YES